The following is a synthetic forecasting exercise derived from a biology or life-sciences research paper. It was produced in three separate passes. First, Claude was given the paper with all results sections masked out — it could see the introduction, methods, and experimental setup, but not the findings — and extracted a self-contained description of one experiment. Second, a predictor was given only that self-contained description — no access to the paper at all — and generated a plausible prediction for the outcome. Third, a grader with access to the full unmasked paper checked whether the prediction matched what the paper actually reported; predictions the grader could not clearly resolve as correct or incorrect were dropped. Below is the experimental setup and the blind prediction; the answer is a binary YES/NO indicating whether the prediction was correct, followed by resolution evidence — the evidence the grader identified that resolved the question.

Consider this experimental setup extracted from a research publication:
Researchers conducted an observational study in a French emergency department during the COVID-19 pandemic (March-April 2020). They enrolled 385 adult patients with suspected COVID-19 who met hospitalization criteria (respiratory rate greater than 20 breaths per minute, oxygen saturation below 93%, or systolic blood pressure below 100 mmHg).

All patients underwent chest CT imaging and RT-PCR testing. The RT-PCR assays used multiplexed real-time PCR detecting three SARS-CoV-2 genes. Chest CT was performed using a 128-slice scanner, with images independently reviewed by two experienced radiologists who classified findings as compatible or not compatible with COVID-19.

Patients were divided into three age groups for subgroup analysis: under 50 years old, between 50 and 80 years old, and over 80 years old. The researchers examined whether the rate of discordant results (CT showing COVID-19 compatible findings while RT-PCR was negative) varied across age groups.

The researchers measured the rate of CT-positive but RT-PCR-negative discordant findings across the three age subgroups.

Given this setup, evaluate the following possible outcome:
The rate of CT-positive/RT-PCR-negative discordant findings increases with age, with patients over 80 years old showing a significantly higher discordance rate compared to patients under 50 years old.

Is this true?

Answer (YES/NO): NO